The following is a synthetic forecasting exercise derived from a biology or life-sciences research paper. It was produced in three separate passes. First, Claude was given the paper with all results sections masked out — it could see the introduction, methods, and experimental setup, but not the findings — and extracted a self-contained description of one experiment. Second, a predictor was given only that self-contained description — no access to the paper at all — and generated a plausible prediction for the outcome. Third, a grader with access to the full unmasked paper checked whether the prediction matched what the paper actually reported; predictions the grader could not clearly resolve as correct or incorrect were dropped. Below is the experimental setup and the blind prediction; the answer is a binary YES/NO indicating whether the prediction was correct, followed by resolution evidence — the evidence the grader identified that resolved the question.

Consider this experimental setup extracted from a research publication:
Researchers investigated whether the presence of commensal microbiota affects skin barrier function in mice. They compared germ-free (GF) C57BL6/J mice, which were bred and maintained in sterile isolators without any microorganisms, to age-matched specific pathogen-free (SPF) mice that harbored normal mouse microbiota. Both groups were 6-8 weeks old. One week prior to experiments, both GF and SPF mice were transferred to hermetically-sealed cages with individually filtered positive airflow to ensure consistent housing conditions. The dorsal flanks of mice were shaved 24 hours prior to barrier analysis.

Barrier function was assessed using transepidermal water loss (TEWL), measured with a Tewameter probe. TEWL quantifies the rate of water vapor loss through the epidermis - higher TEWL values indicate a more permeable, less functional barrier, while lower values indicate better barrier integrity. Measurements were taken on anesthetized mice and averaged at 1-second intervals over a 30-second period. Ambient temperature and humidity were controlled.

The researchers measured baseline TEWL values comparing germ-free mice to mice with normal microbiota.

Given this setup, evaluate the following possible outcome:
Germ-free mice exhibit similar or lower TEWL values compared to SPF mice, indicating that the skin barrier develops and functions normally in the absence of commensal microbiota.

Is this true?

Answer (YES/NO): NO